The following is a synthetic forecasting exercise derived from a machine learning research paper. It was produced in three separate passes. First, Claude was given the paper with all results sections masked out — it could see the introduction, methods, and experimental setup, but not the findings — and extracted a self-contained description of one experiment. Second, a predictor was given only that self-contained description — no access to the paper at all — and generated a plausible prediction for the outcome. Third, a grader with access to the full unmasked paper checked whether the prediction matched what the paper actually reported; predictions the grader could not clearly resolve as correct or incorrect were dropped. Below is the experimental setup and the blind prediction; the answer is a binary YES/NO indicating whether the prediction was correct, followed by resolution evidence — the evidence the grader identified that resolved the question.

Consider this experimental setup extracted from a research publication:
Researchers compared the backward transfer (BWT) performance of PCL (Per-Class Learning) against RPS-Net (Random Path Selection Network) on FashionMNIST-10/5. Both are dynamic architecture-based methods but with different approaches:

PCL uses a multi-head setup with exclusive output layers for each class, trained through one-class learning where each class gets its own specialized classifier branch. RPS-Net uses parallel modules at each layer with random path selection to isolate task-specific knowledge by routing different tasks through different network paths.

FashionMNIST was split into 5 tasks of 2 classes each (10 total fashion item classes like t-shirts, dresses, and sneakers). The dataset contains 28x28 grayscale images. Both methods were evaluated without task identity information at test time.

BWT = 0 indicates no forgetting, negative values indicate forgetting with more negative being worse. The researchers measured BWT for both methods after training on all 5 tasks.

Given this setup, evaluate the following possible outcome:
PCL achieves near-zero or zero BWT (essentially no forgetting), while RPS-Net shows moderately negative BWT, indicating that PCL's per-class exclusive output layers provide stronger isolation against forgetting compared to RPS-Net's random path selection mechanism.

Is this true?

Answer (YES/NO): NO